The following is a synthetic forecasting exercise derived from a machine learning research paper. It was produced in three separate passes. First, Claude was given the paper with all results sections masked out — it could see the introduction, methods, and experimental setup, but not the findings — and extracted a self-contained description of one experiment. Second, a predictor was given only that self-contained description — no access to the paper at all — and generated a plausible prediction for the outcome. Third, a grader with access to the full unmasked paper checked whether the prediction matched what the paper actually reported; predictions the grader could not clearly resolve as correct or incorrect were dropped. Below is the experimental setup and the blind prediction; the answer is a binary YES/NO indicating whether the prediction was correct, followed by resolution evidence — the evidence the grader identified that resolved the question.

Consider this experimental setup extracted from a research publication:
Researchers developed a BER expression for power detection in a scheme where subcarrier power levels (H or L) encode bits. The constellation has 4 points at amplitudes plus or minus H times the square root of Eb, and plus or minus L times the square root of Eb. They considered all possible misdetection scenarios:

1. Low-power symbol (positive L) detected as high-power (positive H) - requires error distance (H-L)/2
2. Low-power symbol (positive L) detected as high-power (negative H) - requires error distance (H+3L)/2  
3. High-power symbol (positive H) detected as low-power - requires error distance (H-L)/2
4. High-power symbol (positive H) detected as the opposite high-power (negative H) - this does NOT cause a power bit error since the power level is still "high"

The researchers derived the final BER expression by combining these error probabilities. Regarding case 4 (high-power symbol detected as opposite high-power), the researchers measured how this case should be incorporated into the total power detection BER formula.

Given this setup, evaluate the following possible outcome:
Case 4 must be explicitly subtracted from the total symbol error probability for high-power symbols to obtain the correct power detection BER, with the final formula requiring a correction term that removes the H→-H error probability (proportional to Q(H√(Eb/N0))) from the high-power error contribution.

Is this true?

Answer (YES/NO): NO